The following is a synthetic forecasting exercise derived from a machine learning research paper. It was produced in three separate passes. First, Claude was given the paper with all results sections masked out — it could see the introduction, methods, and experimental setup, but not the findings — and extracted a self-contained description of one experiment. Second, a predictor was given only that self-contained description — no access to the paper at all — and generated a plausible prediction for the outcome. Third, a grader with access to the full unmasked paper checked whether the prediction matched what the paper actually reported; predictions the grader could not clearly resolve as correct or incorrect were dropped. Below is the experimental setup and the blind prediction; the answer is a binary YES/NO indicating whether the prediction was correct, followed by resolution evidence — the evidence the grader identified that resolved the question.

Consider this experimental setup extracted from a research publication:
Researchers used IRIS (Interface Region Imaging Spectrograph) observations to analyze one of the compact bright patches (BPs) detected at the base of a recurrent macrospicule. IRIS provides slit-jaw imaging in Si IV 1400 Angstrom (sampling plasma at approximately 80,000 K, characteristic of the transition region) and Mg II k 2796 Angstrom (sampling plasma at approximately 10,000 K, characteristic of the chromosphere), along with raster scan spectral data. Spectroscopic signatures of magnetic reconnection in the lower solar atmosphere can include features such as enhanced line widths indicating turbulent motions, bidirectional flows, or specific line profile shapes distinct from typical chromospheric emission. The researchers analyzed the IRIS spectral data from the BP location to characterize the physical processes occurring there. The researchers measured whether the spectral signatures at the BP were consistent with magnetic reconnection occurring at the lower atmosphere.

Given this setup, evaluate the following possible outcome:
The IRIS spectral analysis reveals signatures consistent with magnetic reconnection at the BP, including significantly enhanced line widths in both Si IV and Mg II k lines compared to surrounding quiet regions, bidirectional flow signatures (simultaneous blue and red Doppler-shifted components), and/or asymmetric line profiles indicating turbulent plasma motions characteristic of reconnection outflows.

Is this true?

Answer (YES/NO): NO